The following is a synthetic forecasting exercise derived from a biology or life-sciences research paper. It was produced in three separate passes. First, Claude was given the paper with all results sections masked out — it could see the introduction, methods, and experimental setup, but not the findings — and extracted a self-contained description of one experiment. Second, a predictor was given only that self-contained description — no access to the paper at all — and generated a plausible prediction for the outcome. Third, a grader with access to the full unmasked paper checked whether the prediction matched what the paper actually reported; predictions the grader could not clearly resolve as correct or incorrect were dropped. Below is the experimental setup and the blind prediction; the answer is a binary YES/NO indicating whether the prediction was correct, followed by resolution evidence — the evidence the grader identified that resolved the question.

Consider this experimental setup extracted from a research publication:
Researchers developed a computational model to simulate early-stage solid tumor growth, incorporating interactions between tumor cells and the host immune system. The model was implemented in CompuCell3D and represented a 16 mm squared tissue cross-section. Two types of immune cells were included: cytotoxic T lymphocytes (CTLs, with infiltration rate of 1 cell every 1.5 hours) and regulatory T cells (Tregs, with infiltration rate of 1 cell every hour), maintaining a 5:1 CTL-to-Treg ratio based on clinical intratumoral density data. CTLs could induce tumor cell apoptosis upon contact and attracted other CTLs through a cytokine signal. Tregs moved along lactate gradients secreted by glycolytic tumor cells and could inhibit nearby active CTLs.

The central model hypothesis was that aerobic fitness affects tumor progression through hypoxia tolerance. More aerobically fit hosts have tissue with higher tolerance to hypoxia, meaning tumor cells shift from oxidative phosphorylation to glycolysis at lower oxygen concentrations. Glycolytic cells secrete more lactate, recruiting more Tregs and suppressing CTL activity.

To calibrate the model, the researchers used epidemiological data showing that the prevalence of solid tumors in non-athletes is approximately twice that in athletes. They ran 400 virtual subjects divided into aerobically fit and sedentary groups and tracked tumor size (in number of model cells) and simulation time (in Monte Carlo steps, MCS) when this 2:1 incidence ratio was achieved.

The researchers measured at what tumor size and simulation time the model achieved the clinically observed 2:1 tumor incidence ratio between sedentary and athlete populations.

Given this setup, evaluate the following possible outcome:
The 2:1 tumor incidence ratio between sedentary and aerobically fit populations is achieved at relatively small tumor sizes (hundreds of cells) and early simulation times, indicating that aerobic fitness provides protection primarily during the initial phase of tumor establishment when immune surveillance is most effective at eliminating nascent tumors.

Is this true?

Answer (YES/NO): NO